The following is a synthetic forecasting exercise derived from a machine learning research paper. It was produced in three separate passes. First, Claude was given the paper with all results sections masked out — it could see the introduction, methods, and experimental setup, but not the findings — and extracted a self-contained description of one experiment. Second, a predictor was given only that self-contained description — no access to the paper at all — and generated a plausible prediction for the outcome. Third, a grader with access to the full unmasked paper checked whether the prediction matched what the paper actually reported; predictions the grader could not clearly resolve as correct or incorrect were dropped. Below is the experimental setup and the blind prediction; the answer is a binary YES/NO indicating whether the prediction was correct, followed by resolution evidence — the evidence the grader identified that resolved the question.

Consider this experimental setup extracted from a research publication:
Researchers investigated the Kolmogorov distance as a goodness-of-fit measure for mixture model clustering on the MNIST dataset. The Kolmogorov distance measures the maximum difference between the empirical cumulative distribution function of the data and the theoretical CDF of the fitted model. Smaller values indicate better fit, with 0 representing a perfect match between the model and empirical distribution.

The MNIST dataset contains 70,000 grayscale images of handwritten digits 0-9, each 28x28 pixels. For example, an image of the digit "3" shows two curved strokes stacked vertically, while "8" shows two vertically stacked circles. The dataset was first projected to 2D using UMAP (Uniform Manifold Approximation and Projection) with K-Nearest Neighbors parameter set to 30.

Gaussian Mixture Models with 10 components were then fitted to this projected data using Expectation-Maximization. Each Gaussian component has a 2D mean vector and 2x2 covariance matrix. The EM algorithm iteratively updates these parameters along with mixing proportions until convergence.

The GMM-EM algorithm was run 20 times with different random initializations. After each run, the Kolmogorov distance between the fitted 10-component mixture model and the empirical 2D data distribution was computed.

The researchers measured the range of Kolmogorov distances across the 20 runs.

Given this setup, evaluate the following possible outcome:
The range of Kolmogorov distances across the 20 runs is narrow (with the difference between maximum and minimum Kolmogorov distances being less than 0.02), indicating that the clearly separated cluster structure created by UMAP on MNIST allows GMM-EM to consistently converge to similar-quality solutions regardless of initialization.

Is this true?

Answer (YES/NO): NO